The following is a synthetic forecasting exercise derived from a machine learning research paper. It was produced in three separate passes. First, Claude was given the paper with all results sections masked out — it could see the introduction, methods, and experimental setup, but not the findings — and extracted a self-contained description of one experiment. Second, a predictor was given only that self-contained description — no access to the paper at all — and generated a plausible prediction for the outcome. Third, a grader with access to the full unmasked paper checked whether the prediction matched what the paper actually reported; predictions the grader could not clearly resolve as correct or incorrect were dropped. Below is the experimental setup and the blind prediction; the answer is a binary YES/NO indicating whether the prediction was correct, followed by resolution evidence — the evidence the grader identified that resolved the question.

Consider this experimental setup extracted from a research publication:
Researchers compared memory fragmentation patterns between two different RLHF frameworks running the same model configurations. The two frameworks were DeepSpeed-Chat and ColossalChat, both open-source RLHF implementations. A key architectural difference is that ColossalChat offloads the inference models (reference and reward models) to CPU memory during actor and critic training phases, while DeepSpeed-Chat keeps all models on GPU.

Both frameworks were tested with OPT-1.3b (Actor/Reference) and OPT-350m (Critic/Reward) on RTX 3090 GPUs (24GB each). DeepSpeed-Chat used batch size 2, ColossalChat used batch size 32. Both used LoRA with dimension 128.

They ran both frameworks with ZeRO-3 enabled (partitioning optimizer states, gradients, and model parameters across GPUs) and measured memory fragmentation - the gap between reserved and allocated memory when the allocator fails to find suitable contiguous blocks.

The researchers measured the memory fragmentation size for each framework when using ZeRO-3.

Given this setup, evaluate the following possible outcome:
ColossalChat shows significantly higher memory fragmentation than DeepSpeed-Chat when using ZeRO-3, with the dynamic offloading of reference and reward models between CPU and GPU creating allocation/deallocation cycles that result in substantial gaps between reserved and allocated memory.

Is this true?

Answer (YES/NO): NO